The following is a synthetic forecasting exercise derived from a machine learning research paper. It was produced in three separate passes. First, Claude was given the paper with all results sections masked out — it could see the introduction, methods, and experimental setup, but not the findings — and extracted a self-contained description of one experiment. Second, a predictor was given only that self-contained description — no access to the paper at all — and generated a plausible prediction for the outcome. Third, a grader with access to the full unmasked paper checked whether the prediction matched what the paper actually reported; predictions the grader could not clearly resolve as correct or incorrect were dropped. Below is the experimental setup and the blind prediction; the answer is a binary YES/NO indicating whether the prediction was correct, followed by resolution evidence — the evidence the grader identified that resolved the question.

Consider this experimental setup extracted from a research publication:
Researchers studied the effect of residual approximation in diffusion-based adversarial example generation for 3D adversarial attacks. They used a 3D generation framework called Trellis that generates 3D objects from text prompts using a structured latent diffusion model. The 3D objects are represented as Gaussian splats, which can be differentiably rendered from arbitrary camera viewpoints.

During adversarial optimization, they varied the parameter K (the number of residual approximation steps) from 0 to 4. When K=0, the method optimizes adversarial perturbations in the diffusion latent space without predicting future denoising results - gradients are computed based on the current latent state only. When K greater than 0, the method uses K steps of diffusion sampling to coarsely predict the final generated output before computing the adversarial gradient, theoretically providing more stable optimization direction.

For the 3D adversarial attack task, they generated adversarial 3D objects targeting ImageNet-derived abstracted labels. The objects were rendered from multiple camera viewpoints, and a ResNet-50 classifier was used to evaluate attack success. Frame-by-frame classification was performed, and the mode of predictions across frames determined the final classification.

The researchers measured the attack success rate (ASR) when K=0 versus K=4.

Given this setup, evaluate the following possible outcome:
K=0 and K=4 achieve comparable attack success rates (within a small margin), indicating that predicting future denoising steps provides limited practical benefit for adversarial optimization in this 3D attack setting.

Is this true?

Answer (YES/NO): NO